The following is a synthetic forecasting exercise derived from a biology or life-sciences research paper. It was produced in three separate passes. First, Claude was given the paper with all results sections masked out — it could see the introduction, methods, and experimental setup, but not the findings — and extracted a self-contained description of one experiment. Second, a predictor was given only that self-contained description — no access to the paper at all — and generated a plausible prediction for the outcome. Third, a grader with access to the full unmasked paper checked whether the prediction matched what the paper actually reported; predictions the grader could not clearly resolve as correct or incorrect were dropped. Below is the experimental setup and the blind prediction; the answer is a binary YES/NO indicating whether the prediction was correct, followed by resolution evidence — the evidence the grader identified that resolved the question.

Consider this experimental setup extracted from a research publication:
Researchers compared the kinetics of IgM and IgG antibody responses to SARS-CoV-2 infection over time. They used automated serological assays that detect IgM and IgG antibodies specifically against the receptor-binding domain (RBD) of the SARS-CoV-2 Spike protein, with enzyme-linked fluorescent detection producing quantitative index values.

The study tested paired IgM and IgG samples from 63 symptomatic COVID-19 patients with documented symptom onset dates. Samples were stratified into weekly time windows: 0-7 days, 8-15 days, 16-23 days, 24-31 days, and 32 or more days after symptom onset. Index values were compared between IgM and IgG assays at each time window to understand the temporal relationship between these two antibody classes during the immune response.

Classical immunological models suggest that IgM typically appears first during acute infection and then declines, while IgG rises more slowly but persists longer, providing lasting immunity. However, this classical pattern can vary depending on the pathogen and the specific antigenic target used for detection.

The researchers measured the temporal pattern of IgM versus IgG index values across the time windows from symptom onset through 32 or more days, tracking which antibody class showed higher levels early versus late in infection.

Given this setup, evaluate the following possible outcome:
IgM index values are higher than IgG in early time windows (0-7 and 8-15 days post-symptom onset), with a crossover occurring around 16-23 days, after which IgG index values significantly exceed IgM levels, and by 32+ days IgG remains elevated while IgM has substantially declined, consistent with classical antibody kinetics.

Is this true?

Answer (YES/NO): NO